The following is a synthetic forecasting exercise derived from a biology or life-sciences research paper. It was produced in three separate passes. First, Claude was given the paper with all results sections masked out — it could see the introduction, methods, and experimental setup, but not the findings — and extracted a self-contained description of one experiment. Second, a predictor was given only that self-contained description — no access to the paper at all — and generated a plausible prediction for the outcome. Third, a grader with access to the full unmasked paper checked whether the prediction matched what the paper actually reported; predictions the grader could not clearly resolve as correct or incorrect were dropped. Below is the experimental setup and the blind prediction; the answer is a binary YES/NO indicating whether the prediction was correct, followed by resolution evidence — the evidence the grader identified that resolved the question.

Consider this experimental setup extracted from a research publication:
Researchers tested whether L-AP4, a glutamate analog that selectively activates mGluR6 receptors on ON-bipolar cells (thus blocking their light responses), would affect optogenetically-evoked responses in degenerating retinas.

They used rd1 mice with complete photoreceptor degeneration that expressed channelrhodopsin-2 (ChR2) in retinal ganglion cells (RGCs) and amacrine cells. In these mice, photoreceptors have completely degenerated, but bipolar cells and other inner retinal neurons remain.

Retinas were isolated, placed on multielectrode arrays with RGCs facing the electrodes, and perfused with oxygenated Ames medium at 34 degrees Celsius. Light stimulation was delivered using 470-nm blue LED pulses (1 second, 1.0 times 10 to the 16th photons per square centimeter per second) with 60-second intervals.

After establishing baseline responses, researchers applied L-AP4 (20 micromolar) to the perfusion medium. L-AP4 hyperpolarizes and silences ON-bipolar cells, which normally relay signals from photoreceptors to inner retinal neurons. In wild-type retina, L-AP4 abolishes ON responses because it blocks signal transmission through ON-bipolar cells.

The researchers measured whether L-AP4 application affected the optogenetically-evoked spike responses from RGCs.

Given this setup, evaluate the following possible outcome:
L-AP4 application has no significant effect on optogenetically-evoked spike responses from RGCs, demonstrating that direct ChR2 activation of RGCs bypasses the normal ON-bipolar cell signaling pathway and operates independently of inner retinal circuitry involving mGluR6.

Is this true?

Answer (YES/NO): YES